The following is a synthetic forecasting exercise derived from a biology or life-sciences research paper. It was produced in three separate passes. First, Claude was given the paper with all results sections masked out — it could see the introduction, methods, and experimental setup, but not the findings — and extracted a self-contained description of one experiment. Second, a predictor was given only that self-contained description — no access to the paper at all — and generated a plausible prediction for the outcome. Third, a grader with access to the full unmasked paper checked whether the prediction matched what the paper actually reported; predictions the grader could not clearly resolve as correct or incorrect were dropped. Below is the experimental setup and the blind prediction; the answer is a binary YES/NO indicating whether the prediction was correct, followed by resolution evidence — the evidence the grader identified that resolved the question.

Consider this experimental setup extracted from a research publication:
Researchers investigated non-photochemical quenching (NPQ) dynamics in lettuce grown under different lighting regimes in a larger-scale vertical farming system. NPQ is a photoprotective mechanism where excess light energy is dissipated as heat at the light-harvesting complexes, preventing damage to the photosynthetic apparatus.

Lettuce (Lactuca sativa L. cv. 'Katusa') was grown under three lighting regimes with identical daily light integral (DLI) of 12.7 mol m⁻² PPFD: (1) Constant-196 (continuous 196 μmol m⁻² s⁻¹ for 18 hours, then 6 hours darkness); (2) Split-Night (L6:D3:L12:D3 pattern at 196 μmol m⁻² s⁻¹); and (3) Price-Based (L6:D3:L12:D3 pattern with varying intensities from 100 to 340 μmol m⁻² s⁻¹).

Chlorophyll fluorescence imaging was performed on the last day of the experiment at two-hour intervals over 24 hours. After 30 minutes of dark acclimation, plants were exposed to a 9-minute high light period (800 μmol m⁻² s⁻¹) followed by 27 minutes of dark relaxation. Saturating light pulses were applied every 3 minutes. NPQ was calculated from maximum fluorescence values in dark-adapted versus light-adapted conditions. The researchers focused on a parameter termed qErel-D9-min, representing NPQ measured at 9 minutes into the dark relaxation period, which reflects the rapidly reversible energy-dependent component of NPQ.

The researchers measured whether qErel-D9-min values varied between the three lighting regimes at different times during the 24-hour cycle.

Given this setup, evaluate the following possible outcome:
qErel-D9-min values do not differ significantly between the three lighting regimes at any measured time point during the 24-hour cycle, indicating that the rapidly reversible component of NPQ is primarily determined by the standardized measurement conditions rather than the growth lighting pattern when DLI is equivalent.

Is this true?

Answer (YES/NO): NO